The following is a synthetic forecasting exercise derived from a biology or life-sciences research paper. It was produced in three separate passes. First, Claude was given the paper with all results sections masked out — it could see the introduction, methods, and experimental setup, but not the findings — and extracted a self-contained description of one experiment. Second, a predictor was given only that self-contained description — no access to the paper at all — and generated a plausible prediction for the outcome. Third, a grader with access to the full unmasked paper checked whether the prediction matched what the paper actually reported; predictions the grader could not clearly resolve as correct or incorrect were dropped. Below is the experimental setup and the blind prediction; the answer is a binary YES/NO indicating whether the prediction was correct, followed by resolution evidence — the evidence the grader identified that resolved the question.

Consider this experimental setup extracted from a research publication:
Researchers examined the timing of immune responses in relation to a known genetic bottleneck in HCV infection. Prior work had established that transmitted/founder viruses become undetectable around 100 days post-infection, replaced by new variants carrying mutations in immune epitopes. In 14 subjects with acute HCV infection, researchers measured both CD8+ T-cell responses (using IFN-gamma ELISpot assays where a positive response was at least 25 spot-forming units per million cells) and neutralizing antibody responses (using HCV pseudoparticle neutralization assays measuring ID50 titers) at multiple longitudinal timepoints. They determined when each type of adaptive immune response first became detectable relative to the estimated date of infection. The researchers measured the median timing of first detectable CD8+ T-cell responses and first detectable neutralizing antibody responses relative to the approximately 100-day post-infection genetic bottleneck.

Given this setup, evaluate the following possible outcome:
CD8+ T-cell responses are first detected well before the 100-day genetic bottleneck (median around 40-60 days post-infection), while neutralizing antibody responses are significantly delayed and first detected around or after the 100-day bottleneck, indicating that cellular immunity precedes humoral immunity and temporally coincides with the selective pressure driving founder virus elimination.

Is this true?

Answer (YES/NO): YES